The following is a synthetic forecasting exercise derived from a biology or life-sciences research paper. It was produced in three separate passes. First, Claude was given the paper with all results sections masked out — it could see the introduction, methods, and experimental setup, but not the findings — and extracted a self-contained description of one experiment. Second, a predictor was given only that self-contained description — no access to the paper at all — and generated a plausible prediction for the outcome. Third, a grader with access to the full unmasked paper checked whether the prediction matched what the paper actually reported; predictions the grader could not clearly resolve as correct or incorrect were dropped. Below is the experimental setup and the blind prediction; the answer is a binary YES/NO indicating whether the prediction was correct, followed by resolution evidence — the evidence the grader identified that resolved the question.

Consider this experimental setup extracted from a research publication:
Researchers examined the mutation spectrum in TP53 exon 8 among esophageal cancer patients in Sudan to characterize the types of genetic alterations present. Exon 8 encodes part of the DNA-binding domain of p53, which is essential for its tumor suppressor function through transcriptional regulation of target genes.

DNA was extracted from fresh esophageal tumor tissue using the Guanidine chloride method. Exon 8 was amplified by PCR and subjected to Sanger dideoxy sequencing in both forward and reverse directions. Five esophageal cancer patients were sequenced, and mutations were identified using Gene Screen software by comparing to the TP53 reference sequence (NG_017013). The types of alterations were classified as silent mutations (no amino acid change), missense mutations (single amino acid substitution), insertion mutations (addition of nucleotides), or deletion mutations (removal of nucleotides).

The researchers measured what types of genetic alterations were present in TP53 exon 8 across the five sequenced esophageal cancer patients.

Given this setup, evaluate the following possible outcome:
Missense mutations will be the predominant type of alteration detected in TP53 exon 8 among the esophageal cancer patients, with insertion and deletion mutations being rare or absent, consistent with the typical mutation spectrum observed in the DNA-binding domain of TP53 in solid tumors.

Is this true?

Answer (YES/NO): NO